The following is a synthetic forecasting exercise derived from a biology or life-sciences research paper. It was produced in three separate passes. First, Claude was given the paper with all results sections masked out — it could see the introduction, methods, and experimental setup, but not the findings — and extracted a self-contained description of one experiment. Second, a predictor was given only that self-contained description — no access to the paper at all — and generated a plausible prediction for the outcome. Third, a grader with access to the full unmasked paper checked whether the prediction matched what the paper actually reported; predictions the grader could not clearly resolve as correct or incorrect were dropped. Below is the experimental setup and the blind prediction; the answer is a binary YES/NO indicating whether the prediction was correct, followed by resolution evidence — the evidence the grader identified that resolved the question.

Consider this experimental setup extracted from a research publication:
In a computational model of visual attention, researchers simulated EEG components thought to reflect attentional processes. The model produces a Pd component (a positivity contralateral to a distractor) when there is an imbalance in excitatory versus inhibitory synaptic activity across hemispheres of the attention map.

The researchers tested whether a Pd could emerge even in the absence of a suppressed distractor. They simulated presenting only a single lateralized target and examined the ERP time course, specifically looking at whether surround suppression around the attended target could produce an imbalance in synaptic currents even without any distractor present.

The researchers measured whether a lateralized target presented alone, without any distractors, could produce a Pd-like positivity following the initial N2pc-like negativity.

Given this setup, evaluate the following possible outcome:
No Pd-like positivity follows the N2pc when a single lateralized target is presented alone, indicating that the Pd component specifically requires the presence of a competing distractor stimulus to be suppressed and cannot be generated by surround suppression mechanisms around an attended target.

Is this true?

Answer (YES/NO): NO